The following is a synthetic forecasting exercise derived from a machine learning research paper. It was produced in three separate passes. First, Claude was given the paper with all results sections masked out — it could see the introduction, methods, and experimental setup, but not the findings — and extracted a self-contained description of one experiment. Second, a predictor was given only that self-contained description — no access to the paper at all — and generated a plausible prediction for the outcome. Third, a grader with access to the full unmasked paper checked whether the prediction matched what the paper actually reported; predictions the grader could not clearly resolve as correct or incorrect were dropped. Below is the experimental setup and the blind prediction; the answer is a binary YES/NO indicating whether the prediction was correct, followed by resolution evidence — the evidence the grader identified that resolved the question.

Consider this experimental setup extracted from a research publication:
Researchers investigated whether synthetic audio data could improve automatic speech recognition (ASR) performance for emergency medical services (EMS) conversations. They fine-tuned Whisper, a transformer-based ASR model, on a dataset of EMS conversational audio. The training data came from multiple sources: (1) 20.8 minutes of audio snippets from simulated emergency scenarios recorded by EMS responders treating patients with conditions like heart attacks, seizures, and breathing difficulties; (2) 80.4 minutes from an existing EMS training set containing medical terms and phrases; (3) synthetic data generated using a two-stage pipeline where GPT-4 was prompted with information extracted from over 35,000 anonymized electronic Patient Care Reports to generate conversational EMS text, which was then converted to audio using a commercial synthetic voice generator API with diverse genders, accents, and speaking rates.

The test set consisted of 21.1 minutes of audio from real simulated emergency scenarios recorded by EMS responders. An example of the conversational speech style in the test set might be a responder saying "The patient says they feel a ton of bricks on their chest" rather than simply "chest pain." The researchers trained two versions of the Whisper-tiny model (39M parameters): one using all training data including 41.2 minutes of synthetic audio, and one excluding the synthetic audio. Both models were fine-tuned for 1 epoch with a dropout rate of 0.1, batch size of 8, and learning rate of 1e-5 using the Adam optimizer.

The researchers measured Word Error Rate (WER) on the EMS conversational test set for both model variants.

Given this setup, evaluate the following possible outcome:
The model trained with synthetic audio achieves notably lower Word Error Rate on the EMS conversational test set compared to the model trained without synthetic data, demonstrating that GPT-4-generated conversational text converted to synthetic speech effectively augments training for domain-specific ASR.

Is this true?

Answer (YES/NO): NO